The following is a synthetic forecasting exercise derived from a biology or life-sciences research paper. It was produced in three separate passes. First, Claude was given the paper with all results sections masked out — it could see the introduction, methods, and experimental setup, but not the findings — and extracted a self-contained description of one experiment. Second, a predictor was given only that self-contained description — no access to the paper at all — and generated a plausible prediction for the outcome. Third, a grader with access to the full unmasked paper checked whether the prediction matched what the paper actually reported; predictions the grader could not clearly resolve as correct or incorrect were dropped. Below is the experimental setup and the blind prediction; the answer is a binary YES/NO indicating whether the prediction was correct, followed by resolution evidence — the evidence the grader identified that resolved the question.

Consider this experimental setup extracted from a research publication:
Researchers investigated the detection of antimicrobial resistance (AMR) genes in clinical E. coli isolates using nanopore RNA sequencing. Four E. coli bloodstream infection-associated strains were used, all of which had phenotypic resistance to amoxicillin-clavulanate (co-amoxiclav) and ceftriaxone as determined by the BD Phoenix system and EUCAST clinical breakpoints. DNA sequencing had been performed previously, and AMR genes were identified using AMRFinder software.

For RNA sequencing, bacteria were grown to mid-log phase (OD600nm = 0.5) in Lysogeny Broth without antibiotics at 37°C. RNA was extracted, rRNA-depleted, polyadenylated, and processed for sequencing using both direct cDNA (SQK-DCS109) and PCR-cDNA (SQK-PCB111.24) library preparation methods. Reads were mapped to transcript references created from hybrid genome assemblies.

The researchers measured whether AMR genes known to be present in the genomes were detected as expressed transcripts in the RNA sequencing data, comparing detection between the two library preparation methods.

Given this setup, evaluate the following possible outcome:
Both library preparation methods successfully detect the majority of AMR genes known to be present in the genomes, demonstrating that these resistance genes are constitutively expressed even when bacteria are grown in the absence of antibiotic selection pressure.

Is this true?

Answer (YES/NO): YES